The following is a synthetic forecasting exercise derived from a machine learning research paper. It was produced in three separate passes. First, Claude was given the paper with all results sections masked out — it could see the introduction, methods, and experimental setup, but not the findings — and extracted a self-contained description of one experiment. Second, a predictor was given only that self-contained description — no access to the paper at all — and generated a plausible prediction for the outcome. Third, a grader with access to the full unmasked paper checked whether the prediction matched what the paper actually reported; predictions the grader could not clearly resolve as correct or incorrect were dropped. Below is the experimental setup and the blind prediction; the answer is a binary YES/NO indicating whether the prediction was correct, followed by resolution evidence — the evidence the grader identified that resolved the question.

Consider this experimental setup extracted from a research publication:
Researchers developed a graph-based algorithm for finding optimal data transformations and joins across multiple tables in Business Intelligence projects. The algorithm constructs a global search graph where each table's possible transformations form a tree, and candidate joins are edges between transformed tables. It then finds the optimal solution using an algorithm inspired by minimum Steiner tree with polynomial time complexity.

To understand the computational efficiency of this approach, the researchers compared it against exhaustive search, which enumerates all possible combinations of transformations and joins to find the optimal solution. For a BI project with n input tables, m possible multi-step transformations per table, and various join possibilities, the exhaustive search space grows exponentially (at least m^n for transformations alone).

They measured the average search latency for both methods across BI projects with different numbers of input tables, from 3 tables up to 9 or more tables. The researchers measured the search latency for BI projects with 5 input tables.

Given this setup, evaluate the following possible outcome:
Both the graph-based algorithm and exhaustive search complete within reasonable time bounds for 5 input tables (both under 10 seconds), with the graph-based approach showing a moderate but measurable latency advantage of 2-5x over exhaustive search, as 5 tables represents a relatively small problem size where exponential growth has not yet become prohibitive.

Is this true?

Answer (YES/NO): NO